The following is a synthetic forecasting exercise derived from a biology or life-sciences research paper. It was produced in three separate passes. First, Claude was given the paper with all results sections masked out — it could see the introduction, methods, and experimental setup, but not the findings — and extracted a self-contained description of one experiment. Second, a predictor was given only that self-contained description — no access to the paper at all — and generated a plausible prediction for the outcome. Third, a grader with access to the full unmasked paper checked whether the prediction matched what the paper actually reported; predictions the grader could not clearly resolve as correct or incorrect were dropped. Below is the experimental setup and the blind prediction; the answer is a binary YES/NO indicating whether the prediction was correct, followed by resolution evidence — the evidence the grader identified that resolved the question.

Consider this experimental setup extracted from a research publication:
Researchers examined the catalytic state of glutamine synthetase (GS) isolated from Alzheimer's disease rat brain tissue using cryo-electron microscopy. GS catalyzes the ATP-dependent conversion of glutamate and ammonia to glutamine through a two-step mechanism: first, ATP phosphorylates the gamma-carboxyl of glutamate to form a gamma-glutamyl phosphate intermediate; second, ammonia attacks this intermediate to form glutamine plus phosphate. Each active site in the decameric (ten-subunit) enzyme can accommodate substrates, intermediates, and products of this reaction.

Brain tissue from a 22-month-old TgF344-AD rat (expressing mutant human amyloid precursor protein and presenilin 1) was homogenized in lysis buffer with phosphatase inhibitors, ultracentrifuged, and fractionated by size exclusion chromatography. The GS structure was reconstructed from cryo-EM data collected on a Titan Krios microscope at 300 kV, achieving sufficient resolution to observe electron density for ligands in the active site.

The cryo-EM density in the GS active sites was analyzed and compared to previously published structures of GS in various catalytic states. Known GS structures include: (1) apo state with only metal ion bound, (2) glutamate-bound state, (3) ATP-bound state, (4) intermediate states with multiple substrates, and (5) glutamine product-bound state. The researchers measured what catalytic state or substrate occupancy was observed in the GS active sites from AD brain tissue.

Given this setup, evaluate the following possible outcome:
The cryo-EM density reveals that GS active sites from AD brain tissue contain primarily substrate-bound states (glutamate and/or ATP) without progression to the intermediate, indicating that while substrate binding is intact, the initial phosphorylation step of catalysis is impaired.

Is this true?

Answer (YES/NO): NO